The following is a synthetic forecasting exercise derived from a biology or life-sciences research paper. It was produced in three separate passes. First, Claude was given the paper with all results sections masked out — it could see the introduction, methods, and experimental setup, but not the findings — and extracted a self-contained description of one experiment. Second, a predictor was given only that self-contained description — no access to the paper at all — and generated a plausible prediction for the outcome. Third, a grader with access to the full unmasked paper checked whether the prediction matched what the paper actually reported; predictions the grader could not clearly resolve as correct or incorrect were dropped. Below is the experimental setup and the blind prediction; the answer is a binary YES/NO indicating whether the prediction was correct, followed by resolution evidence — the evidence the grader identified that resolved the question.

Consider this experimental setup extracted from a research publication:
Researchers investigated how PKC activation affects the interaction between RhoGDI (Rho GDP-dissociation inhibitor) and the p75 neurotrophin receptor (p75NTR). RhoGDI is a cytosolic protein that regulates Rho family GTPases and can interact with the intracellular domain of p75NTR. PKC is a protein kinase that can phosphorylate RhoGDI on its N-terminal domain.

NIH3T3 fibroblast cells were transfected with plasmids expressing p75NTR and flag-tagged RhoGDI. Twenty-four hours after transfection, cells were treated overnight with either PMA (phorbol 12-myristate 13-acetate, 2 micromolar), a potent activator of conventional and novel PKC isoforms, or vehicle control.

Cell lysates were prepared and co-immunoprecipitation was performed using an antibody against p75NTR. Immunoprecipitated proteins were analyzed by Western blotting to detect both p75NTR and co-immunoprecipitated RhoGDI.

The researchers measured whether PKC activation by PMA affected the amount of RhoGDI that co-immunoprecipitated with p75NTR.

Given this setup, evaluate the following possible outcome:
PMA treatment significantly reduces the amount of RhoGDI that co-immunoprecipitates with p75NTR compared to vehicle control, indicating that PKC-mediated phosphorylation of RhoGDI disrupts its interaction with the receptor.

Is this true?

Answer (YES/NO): NO